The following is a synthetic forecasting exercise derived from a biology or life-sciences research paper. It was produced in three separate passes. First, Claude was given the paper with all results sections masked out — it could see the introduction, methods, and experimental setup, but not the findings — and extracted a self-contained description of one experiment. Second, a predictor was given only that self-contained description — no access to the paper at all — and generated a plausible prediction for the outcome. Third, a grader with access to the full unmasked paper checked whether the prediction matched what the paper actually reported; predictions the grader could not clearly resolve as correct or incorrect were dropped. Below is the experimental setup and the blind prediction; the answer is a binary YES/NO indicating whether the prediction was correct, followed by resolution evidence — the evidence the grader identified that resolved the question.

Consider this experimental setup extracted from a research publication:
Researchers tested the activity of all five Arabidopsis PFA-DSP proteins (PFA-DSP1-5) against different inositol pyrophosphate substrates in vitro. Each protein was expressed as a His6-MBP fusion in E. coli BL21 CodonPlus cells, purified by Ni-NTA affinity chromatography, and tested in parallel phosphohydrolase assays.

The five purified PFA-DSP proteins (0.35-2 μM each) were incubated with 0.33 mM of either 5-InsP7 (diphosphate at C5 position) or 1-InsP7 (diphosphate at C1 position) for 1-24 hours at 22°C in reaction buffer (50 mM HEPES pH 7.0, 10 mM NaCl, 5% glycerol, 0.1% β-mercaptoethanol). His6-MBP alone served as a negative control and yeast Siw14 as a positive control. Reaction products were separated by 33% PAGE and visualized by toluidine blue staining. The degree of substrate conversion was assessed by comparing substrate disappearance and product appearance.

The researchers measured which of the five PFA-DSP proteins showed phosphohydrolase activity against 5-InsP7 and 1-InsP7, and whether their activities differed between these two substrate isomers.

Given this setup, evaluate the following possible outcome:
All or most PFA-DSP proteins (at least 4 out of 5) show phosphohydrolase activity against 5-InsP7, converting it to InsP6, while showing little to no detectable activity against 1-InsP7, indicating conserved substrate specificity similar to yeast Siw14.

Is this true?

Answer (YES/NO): YES